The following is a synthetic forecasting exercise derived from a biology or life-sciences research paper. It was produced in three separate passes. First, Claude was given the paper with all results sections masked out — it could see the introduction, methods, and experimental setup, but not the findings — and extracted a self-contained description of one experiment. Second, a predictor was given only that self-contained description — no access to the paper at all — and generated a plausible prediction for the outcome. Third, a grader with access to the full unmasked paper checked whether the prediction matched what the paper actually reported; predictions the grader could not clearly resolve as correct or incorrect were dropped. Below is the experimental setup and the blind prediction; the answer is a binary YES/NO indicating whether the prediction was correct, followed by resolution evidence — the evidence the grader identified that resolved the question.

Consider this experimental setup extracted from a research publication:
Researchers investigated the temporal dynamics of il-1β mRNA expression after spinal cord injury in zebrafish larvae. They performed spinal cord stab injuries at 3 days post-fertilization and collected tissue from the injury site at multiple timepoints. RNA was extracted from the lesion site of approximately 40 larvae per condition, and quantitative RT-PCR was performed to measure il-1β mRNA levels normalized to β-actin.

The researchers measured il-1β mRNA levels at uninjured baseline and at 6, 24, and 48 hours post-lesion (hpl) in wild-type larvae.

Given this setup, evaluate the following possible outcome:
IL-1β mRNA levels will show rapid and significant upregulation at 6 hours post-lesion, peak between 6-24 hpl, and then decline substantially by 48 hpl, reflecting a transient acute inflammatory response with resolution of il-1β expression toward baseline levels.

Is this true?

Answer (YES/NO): NO